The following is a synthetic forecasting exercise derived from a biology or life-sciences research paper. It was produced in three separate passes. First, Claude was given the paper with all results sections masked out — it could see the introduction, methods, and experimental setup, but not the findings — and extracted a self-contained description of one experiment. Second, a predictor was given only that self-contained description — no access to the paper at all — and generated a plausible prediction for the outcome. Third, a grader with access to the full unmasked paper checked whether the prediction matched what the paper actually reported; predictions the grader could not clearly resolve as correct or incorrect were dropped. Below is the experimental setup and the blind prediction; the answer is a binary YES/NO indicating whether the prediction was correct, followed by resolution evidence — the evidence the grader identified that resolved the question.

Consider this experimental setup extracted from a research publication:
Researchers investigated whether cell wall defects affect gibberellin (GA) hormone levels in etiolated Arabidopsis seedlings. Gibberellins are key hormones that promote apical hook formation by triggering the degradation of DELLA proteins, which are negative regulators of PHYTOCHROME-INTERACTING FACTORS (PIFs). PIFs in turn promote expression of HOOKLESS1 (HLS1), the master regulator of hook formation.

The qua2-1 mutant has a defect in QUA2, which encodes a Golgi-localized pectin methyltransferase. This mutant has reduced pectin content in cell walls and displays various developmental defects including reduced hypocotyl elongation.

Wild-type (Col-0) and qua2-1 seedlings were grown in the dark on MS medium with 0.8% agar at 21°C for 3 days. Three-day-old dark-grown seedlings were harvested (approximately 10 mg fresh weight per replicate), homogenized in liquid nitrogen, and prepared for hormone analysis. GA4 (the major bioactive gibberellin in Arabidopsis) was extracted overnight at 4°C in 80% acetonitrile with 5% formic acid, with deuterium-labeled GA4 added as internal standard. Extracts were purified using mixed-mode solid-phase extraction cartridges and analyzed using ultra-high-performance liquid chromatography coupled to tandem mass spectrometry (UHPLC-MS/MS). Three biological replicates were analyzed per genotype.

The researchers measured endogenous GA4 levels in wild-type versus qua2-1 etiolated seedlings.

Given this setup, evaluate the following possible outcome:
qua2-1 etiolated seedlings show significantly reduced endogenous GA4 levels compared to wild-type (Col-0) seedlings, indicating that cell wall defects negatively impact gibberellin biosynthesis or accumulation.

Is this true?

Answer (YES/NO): YES